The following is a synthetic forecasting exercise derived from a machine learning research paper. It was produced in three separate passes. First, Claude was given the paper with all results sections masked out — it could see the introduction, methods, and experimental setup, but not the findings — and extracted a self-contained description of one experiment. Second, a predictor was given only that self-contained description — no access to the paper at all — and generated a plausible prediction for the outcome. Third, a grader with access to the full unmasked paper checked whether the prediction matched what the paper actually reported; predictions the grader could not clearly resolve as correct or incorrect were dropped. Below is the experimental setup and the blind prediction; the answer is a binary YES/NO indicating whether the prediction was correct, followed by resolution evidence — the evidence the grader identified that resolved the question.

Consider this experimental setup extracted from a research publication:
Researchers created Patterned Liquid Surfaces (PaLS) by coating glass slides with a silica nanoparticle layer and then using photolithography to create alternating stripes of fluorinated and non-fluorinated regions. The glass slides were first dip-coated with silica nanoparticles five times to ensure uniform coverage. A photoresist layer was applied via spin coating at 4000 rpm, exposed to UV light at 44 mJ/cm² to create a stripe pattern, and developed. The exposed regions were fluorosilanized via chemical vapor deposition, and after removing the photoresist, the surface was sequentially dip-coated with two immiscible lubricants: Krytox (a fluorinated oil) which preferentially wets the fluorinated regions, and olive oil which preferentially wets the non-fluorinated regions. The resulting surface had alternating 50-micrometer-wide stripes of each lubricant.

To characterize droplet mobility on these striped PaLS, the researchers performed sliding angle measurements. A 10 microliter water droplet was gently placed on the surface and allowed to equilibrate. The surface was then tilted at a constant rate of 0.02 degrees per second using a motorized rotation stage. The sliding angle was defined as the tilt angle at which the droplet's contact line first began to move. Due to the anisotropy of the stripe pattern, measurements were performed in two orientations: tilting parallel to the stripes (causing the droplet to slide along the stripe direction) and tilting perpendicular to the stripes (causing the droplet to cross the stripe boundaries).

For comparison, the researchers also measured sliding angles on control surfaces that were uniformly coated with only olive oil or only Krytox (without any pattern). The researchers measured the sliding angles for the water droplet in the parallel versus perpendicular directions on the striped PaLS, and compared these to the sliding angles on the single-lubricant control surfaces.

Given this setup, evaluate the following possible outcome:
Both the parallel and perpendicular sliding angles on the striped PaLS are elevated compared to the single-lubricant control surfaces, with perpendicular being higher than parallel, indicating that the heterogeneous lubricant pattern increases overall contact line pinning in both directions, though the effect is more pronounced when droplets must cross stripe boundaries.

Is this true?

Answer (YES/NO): NO